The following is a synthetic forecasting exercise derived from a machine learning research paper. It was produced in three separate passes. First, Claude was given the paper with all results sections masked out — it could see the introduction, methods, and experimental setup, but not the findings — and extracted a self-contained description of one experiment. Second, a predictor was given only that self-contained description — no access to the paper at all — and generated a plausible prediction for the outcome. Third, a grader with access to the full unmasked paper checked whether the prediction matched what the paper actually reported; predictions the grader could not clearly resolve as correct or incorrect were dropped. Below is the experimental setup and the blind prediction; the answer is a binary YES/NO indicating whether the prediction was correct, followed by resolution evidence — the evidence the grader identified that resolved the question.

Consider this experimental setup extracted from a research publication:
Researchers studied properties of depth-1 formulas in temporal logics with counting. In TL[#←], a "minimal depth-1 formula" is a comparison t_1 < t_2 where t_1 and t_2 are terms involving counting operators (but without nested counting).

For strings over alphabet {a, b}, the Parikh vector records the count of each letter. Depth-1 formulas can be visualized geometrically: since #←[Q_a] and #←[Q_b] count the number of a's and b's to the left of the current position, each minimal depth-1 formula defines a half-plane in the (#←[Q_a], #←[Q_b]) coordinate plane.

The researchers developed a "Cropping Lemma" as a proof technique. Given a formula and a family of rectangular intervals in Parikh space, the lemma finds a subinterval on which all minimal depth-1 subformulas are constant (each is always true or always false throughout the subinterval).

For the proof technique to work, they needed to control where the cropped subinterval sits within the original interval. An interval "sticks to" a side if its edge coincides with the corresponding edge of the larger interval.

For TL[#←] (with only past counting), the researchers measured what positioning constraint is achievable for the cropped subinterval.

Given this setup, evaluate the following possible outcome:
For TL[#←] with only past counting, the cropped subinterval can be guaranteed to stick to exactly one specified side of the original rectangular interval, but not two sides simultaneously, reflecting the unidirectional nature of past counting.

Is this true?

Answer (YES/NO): YES